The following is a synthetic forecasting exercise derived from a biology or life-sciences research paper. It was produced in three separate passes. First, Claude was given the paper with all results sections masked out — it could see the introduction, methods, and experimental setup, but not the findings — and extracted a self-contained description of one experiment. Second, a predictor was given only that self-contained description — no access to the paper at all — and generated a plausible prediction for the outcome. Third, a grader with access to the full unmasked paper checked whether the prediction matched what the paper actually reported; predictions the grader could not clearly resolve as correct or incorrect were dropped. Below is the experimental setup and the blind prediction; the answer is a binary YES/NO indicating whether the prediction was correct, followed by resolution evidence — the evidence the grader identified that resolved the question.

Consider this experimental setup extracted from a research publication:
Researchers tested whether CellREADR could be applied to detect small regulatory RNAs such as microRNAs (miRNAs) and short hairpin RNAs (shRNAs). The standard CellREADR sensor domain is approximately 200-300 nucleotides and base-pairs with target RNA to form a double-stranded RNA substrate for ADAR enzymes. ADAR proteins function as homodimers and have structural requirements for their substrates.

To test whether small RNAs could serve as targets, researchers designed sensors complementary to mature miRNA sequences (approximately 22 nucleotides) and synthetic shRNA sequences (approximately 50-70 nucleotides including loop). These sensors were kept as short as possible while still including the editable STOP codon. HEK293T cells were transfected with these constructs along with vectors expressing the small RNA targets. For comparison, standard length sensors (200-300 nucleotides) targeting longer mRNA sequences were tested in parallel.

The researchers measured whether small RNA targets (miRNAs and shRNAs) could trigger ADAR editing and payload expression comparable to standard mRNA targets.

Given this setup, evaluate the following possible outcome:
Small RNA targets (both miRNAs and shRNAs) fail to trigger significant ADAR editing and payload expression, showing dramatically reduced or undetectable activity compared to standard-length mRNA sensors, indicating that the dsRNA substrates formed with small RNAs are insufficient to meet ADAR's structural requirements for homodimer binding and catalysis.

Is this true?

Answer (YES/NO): YES